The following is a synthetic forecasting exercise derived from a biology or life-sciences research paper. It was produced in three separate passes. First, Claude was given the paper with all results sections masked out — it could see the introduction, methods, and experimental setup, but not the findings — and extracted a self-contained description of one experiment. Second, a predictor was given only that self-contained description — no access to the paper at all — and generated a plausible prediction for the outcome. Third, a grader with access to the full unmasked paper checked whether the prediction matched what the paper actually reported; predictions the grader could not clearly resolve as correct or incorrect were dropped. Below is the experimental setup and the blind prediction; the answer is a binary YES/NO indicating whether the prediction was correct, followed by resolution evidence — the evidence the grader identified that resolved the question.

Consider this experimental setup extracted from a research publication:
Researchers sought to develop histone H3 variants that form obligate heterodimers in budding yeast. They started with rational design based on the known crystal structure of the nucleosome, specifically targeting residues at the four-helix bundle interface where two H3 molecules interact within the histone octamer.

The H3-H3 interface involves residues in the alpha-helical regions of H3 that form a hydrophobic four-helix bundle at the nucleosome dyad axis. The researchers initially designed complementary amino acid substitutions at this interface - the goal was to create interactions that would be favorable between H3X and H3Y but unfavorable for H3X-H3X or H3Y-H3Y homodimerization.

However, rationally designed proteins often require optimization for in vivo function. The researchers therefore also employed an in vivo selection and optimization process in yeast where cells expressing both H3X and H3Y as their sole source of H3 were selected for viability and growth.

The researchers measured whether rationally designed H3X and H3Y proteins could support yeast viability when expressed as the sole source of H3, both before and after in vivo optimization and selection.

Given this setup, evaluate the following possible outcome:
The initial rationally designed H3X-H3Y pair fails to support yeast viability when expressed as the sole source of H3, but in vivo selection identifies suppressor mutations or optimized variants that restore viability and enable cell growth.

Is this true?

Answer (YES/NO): NO